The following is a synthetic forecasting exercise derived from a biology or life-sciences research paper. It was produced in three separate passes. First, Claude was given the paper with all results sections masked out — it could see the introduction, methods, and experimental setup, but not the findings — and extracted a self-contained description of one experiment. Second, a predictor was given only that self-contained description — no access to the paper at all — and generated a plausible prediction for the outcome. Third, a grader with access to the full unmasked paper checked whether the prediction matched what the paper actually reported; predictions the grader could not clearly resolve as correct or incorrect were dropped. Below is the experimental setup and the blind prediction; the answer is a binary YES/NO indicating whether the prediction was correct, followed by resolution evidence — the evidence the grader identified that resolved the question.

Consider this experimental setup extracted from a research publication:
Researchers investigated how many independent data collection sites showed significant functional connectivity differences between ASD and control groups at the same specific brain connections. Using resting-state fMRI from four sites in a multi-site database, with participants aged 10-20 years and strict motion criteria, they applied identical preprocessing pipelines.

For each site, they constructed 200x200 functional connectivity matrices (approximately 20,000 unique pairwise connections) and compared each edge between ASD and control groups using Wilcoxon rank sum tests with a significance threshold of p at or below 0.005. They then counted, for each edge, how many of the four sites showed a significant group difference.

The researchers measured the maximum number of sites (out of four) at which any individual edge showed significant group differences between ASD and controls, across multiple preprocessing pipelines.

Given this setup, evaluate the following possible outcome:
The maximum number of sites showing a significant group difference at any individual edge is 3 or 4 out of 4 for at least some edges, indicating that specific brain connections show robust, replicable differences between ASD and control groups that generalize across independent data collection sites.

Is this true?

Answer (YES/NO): NO